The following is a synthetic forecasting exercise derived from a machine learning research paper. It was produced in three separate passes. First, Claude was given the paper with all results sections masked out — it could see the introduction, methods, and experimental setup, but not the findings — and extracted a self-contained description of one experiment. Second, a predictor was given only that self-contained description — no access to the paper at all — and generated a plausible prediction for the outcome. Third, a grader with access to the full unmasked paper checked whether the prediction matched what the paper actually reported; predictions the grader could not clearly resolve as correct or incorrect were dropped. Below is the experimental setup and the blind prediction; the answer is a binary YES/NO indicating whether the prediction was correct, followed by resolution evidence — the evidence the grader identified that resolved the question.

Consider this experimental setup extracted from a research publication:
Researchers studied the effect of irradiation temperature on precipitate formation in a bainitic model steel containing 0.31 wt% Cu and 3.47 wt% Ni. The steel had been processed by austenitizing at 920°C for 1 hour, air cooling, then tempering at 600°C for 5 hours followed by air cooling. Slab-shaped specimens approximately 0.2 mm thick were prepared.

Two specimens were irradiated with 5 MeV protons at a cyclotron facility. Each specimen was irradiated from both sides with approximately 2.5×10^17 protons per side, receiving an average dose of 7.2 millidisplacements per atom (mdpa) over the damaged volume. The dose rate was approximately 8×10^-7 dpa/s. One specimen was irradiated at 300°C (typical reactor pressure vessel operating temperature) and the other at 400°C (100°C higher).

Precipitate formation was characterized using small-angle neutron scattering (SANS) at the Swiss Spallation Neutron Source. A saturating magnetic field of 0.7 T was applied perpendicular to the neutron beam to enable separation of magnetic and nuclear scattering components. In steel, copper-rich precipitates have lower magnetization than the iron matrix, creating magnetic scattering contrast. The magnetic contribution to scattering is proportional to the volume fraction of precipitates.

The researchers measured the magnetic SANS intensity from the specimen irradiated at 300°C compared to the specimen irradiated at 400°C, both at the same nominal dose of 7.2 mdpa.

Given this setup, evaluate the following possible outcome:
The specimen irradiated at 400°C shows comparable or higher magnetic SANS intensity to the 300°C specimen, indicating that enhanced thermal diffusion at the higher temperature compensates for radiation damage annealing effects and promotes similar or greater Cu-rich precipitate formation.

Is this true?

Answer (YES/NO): NO